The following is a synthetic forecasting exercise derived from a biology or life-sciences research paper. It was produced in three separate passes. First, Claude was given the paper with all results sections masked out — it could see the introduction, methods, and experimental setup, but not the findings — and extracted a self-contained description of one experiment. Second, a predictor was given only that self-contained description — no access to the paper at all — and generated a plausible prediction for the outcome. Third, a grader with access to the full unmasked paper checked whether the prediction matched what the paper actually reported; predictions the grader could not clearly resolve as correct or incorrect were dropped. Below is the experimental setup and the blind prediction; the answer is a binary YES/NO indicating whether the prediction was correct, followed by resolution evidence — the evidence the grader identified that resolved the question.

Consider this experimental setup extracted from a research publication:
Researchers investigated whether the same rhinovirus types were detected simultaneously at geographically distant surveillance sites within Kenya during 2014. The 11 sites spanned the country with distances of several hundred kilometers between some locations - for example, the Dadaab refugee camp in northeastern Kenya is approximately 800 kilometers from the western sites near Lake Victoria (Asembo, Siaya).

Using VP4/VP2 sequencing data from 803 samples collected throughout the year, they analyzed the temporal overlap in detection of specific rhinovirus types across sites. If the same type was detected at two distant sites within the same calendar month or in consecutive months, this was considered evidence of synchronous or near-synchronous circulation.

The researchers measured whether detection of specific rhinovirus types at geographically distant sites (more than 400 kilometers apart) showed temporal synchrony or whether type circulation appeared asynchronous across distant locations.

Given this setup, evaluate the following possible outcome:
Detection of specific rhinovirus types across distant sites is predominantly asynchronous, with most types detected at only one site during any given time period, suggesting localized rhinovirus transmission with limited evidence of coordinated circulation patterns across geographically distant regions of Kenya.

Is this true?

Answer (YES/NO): NO